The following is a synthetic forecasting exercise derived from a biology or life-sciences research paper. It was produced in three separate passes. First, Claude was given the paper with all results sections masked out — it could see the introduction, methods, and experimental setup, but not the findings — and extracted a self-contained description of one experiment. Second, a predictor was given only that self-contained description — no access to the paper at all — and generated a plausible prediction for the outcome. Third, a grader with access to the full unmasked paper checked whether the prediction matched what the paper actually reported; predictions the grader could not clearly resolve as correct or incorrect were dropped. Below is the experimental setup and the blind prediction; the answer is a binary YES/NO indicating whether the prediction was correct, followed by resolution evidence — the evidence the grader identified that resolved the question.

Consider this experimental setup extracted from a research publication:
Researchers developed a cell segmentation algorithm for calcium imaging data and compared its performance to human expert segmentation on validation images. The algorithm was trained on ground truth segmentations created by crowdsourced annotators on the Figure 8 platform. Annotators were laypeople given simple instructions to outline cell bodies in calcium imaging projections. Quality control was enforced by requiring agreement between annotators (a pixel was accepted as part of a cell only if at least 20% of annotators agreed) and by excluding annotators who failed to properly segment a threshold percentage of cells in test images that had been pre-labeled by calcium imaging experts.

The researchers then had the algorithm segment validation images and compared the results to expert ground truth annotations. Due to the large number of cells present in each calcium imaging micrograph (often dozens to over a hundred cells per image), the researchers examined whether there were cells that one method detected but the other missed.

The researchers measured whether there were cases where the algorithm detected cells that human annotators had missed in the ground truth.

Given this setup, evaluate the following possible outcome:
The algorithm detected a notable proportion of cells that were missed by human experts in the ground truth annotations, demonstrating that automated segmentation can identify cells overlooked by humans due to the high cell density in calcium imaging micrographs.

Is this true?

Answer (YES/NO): YES